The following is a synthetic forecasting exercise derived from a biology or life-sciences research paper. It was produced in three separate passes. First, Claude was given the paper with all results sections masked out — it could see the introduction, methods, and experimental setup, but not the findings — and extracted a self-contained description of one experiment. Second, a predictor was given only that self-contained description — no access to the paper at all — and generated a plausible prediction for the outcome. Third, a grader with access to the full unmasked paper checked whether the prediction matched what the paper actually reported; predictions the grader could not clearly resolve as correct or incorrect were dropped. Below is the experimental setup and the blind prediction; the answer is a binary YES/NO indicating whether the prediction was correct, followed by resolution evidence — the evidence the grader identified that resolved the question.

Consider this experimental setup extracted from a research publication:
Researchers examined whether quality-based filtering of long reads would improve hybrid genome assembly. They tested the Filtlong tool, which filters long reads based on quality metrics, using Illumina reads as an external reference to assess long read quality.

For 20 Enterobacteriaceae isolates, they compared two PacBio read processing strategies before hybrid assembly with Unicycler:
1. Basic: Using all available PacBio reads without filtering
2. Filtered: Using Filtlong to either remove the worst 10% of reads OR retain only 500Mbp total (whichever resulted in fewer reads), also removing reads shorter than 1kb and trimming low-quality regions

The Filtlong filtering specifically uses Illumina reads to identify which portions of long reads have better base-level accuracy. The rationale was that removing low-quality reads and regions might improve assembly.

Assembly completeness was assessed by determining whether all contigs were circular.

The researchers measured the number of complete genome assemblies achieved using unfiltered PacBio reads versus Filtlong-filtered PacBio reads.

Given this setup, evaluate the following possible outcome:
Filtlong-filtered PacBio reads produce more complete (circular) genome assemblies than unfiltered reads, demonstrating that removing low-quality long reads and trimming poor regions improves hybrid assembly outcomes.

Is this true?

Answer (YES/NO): NO